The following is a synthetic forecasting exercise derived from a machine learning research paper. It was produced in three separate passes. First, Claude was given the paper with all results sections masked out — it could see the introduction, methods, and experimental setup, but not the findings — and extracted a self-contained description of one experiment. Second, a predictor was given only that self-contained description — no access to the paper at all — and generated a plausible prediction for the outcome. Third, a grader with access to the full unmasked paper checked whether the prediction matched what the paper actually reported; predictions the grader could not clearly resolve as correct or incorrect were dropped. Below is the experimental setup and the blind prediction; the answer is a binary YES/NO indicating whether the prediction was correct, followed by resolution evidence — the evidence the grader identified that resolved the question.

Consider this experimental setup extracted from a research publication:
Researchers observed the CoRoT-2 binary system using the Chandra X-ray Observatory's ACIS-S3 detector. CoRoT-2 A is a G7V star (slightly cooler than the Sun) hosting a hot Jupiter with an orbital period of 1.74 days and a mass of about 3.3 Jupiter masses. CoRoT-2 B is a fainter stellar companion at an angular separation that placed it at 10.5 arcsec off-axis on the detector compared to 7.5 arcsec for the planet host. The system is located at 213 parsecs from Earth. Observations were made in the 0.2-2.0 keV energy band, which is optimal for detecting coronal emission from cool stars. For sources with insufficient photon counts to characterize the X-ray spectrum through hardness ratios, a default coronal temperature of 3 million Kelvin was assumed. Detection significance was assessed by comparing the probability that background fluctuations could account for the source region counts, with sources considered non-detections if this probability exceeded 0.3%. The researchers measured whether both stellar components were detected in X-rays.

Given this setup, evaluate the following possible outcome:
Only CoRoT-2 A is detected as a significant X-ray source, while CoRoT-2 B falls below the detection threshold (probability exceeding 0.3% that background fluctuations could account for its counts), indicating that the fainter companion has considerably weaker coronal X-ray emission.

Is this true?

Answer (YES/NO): YES